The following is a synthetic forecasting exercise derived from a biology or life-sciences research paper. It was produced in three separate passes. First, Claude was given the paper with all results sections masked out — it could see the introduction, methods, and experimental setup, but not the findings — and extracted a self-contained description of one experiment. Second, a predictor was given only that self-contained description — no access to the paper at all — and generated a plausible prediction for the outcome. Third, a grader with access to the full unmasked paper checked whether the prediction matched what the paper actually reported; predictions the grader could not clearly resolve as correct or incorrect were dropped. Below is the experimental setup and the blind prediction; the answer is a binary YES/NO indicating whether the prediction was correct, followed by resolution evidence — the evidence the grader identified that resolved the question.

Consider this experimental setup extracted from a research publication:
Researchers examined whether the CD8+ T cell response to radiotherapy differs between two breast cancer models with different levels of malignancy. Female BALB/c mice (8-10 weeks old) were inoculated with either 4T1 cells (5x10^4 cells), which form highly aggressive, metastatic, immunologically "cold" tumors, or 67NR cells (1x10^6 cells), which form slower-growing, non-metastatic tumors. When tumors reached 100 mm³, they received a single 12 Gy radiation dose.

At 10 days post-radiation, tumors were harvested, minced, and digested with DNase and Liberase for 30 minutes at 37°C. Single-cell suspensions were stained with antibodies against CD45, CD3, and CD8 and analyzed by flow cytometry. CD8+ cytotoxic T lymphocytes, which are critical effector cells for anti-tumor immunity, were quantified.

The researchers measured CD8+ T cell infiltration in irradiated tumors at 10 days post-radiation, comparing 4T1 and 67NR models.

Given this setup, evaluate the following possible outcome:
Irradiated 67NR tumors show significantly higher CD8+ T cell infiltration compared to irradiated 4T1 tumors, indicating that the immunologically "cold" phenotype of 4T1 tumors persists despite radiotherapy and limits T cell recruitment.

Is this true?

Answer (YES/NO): YES